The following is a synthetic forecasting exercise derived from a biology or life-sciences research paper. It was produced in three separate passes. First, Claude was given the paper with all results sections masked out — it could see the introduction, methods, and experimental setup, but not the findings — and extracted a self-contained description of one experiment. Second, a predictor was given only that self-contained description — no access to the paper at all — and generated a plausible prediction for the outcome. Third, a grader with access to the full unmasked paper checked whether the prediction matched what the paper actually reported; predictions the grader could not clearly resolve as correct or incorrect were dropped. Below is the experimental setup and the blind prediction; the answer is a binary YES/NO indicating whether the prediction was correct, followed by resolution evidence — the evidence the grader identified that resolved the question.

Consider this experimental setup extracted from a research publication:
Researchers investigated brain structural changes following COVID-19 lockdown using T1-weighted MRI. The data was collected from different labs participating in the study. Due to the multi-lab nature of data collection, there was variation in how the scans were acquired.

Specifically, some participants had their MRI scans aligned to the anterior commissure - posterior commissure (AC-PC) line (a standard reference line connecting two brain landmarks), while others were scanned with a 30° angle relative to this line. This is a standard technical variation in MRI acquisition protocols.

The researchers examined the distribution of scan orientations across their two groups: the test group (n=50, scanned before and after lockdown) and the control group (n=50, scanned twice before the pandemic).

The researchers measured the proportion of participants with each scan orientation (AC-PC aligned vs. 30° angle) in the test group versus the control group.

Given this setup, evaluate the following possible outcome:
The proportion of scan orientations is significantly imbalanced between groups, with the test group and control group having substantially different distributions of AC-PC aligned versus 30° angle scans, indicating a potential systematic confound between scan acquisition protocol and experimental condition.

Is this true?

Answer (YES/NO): YES